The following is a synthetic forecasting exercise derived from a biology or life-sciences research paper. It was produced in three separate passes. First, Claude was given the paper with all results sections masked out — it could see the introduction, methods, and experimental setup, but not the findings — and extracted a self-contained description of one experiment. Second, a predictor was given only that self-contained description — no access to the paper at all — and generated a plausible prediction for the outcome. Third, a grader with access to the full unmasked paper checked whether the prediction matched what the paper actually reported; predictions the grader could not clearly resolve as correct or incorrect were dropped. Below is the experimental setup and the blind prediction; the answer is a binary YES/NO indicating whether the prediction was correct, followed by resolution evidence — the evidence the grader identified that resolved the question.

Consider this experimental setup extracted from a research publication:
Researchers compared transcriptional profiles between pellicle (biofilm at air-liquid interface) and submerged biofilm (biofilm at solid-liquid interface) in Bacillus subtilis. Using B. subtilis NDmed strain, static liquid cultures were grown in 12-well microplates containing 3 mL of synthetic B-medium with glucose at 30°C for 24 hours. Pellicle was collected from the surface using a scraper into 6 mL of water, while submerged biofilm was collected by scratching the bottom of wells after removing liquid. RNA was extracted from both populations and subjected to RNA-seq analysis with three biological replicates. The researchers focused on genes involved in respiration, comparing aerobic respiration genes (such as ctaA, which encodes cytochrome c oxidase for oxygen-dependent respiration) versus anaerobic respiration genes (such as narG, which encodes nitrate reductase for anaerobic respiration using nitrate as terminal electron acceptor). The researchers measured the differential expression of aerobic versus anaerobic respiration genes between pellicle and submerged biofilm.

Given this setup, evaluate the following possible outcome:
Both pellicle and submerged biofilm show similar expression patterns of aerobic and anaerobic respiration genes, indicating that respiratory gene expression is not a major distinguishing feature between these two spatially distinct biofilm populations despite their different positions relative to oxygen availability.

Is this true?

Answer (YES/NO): NO